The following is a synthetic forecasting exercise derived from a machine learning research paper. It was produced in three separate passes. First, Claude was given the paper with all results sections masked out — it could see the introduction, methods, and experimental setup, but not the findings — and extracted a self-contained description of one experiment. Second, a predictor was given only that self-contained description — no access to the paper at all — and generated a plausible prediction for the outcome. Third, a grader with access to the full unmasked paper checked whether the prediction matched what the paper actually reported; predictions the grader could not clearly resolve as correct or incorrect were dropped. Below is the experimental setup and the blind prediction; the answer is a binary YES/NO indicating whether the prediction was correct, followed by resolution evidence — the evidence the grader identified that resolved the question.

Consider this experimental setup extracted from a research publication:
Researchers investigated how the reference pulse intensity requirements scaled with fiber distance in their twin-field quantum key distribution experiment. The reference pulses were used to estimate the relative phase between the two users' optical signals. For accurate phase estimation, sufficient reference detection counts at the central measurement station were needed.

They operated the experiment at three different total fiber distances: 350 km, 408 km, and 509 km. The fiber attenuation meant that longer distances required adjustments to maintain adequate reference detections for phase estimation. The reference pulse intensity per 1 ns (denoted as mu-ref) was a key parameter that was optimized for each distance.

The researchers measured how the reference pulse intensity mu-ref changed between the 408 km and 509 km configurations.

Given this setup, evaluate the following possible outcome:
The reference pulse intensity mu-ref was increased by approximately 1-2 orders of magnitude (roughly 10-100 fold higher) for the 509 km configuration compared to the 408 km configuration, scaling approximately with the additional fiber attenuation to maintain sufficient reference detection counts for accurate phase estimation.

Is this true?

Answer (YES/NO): NO